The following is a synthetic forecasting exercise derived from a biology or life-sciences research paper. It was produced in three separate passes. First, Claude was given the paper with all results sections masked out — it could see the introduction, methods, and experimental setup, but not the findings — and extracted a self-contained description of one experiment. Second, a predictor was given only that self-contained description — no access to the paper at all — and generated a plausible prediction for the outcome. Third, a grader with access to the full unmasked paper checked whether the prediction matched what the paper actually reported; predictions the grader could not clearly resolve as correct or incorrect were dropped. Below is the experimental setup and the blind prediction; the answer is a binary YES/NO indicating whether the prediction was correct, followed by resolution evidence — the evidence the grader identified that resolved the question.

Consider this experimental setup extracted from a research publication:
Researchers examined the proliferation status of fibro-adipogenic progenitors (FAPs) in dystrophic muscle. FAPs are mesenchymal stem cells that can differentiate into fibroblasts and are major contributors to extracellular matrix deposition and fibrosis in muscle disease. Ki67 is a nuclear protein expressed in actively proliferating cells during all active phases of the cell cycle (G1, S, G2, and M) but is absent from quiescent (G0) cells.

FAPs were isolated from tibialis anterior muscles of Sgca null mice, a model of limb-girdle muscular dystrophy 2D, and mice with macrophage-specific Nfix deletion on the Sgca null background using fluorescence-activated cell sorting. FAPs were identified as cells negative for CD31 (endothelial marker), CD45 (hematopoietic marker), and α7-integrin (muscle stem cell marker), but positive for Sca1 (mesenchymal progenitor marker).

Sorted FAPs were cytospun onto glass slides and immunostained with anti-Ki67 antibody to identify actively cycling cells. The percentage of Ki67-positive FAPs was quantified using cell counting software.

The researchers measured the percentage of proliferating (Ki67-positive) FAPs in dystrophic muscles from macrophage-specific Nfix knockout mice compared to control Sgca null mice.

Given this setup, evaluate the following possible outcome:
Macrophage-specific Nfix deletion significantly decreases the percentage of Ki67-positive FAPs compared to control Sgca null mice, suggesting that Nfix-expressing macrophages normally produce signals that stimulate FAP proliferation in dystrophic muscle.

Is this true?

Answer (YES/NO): NO